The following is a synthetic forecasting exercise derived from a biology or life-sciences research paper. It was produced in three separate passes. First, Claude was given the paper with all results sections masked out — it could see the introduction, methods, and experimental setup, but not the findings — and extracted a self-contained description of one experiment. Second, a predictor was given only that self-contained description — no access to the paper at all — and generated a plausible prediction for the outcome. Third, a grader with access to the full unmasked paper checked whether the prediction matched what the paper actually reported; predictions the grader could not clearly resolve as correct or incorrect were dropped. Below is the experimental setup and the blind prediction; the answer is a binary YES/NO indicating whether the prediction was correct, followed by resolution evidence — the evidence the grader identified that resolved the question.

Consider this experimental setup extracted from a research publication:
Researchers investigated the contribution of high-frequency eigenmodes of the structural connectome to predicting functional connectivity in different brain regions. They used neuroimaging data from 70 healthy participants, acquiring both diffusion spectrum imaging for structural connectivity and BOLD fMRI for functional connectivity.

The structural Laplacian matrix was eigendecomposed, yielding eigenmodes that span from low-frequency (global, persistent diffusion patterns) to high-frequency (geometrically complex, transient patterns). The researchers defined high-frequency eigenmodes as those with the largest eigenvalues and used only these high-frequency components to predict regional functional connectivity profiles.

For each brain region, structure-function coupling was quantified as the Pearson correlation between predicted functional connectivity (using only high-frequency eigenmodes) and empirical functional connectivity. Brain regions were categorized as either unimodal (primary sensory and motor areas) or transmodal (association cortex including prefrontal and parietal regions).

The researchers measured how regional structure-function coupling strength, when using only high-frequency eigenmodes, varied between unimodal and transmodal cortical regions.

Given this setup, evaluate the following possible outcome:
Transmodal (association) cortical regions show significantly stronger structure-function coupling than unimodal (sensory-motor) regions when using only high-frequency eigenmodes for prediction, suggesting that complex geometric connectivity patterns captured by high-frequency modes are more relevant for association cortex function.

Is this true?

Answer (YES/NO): YES